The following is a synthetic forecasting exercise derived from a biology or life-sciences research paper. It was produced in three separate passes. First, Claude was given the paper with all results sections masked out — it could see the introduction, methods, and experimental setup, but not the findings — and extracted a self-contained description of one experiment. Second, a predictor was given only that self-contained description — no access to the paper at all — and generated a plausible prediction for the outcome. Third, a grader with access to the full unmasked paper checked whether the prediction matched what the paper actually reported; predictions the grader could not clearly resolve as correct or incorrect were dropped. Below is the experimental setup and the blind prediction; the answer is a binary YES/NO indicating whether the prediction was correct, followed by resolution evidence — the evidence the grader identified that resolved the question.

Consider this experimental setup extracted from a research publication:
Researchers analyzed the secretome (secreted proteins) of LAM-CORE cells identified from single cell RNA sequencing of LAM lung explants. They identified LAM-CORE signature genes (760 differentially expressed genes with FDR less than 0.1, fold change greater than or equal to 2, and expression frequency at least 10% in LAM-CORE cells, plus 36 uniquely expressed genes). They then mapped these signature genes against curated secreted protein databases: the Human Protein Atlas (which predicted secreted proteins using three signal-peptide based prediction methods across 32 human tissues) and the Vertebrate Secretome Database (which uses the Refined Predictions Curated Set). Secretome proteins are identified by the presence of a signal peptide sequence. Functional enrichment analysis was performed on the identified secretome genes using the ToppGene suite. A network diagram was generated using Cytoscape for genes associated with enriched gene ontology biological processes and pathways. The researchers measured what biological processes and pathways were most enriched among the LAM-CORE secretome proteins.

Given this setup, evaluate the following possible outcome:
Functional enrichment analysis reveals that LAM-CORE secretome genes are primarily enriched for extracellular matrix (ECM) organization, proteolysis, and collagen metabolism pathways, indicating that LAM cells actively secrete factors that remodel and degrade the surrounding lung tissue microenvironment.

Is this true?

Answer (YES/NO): YES